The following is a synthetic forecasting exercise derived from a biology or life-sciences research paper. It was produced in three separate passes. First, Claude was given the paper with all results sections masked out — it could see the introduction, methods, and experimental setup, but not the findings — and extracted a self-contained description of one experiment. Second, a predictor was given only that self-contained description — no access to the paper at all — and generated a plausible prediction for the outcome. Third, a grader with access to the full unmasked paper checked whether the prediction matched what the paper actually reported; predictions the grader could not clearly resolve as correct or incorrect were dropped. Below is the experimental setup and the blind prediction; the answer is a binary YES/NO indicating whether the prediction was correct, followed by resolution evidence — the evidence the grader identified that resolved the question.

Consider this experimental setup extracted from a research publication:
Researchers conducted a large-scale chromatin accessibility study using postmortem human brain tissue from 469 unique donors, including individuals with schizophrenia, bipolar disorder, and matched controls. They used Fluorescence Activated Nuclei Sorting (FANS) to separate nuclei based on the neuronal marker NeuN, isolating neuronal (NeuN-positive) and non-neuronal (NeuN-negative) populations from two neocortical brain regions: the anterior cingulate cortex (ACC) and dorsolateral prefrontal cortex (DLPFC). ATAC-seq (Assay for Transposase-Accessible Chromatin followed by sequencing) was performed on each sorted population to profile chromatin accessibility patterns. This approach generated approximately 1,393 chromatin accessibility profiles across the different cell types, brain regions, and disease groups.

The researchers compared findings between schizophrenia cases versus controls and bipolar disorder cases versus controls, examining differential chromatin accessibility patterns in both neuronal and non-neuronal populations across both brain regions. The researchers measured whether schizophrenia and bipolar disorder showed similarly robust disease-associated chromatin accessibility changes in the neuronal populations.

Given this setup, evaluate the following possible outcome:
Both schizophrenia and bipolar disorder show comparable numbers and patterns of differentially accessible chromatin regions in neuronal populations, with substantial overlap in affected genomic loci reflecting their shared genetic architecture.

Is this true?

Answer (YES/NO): NO